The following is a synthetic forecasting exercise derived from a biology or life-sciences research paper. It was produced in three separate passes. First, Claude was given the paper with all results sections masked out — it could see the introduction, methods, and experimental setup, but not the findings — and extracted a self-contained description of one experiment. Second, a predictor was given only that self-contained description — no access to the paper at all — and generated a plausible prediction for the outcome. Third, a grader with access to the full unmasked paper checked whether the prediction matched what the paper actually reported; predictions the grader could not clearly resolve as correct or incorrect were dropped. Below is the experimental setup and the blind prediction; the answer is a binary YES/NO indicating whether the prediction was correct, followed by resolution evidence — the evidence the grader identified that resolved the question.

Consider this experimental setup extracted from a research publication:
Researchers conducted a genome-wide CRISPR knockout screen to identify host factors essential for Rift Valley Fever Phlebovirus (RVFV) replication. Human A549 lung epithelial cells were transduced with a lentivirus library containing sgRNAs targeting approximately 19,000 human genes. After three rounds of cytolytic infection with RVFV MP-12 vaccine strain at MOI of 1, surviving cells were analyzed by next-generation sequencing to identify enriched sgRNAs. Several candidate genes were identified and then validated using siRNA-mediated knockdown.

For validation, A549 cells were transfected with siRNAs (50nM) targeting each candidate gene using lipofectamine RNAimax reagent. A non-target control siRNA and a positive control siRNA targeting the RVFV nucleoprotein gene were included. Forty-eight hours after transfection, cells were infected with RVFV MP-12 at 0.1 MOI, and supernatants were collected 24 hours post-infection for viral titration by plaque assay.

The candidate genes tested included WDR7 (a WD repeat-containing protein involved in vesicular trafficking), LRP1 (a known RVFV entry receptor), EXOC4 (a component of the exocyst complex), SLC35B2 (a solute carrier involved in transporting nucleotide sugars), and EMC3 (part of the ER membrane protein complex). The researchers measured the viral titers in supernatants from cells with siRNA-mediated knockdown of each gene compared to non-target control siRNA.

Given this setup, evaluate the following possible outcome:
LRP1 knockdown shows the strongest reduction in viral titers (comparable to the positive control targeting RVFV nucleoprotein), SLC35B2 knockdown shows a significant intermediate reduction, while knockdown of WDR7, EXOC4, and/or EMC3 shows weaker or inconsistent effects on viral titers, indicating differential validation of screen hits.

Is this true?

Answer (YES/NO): NO